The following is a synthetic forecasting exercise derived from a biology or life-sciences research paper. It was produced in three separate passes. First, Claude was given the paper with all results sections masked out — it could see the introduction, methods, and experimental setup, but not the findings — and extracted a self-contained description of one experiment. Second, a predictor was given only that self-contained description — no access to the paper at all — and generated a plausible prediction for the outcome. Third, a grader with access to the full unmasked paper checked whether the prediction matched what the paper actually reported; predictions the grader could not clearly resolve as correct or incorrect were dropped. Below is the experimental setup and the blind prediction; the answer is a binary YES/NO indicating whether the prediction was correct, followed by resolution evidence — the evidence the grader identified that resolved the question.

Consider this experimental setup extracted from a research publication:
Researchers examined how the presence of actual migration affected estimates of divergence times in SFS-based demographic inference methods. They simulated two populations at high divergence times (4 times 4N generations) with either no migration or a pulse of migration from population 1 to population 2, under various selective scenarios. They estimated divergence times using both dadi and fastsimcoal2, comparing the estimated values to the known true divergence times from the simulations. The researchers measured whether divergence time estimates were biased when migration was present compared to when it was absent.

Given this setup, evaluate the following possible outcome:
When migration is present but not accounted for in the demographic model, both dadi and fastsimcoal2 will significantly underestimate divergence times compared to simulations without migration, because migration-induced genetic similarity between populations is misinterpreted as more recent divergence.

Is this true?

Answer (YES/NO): YES